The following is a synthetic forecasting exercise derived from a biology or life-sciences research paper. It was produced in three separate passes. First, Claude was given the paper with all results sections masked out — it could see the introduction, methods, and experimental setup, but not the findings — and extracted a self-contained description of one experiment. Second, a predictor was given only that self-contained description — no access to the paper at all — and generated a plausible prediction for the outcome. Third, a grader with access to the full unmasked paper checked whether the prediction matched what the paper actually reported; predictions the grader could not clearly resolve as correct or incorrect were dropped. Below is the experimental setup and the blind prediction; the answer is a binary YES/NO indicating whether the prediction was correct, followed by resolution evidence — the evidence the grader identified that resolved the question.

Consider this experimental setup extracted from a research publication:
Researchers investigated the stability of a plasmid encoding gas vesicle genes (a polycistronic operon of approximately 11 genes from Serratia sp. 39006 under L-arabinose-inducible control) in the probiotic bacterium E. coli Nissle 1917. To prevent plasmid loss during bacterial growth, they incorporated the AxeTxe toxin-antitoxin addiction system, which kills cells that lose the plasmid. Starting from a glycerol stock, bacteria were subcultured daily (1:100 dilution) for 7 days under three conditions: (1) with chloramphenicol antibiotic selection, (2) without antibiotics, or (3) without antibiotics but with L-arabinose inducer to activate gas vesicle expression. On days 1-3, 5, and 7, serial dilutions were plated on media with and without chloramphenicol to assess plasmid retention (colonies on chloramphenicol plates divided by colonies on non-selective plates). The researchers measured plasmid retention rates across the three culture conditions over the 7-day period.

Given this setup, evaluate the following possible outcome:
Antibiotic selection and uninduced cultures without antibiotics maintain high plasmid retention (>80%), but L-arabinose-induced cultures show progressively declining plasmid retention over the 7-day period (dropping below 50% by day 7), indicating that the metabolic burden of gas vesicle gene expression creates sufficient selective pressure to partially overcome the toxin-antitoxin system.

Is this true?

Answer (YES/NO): NO